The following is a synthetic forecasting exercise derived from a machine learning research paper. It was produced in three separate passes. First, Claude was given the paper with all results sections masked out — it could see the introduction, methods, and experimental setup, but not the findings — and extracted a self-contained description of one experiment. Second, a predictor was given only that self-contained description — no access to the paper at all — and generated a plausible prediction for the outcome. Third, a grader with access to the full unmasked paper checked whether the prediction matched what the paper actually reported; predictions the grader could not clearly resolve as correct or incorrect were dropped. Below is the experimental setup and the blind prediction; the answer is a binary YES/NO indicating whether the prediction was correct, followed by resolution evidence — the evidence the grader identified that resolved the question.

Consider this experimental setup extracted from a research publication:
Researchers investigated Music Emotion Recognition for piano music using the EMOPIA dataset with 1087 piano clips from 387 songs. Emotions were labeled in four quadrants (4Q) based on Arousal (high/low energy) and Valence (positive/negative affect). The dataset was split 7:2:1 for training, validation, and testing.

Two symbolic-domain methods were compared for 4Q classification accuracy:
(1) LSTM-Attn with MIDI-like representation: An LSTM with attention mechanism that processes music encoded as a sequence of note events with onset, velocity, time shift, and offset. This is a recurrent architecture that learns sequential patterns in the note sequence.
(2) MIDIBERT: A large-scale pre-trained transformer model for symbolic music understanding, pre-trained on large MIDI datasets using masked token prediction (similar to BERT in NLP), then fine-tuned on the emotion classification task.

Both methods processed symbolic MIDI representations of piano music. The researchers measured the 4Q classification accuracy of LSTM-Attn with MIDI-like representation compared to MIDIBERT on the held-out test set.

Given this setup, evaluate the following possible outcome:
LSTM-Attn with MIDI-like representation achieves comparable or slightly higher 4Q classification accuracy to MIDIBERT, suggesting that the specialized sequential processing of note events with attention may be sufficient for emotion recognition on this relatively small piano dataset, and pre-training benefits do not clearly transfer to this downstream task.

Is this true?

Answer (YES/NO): NO